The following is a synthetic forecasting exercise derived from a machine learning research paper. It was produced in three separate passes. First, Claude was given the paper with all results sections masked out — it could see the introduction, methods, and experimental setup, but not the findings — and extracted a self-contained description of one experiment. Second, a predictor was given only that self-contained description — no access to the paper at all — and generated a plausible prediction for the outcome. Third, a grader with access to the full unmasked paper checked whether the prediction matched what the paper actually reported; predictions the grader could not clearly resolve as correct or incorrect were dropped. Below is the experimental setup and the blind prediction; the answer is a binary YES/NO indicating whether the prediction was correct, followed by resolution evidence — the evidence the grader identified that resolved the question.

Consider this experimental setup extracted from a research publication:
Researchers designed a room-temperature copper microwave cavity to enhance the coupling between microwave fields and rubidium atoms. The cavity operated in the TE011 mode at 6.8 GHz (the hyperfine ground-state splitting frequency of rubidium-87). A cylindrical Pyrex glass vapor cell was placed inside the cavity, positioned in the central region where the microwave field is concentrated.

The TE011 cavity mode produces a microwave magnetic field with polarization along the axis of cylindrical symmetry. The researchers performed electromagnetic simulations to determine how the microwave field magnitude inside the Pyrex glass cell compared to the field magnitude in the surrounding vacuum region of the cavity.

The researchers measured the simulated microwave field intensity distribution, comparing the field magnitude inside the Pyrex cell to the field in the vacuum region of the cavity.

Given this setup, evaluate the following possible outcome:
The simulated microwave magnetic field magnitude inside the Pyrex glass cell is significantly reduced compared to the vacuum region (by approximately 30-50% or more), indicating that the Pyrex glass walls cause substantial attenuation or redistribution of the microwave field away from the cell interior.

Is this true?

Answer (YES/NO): NO